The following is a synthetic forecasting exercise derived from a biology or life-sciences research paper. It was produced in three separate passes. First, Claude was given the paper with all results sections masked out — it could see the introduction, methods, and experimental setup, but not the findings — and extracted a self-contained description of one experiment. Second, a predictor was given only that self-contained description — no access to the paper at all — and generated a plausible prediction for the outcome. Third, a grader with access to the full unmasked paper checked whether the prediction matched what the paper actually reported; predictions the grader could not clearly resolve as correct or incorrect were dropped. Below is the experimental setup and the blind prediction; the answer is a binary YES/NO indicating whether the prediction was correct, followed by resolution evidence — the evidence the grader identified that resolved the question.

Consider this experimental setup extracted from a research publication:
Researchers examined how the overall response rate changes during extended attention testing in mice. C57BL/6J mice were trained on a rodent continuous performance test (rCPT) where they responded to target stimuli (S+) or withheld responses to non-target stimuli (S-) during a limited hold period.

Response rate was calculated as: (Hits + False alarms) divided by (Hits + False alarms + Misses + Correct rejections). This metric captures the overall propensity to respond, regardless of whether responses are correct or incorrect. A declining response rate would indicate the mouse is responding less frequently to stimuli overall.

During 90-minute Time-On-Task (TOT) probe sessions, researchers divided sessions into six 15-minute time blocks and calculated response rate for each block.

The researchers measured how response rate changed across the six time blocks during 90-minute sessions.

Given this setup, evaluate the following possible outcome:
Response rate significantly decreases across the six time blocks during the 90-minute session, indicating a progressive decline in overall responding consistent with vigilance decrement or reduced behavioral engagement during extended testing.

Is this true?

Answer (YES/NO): YES